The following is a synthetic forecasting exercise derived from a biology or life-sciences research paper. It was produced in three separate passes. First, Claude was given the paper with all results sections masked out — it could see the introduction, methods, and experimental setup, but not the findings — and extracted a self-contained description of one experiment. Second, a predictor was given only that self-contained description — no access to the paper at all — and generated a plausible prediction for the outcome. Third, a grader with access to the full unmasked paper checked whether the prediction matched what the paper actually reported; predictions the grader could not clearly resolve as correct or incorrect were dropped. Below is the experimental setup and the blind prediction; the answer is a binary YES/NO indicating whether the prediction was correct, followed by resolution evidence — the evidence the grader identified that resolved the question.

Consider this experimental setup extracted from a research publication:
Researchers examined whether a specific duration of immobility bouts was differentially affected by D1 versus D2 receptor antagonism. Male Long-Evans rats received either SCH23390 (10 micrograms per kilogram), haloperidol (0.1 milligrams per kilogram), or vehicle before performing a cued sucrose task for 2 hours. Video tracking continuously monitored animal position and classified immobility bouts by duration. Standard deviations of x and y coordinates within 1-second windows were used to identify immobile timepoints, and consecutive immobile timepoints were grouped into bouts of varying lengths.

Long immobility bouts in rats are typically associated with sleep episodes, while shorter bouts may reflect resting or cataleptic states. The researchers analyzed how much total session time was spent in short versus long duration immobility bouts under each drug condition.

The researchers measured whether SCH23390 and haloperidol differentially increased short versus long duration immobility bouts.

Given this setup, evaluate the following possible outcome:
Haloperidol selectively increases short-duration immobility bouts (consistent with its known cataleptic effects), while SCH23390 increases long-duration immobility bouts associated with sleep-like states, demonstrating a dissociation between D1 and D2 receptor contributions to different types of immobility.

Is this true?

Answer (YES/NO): NO